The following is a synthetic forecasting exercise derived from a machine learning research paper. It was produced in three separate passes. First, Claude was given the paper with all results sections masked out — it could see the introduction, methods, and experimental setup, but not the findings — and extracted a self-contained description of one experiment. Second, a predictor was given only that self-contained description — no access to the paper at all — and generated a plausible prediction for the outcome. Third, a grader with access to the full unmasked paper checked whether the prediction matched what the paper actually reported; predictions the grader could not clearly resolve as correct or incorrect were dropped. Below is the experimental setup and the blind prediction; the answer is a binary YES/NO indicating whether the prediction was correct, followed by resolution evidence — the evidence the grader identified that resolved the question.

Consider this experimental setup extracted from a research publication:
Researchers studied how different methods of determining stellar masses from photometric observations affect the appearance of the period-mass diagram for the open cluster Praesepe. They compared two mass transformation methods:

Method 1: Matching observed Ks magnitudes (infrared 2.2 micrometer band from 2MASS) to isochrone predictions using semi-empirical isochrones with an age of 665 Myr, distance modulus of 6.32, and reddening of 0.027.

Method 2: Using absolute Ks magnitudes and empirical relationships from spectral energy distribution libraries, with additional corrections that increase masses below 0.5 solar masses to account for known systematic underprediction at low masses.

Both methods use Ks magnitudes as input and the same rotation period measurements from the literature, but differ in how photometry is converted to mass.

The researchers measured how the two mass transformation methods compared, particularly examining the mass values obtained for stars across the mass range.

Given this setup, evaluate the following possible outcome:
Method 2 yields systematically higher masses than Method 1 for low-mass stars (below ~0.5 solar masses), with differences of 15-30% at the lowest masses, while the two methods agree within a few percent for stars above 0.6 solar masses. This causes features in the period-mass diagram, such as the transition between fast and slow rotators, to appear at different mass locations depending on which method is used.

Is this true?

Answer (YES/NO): NO